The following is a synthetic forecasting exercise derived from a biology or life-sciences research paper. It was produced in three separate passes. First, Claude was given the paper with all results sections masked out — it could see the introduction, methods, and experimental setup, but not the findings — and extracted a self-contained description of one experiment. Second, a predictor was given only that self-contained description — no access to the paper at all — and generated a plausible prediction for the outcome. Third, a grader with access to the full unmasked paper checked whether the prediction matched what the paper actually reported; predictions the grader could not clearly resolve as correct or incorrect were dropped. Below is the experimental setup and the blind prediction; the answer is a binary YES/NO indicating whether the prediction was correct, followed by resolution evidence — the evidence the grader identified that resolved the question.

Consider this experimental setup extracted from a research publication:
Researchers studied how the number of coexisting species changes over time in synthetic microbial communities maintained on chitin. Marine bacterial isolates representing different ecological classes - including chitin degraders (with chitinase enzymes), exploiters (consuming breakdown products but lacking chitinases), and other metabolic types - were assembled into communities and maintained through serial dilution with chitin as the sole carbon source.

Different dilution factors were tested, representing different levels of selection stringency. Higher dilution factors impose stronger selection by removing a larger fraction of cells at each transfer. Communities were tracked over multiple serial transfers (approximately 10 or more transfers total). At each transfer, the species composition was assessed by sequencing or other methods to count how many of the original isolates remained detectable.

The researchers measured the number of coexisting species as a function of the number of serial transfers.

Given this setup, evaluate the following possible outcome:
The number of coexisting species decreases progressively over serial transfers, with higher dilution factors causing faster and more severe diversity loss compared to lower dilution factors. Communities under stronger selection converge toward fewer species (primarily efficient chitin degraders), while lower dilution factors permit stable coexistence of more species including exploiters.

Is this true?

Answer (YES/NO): NO